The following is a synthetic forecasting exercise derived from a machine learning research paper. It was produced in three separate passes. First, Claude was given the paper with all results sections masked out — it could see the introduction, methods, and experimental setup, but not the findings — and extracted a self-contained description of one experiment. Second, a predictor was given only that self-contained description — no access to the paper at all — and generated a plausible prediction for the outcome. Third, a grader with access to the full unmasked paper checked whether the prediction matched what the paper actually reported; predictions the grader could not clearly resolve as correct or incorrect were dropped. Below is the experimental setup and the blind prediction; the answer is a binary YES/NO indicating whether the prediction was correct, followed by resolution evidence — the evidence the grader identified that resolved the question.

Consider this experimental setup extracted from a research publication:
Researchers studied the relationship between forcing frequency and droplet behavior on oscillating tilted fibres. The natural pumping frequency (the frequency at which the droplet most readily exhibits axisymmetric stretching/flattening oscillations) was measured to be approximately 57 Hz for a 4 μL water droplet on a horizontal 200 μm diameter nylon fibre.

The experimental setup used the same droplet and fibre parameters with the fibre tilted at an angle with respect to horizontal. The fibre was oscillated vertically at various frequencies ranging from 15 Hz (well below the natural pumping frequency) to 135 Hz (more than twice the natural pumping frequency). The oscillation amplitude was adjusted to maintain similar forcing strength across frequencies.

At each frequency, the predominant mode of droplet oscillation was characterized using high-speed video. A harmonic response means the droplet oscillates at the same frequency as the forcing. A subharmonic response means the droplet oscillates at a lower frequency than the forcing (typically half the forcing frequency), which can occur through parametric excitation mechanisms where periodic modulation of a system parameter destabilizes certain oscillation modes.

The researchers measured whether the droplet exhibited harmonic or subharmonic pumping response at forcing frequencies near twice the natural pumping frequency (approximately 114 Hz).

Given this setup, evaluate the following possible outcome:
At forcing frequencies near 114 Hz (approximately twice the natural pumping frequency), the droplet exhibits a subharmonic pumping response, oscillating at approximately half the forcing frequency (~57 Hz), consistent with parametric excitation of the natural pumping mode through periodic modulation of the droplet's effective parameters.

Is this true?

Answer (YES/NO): NO